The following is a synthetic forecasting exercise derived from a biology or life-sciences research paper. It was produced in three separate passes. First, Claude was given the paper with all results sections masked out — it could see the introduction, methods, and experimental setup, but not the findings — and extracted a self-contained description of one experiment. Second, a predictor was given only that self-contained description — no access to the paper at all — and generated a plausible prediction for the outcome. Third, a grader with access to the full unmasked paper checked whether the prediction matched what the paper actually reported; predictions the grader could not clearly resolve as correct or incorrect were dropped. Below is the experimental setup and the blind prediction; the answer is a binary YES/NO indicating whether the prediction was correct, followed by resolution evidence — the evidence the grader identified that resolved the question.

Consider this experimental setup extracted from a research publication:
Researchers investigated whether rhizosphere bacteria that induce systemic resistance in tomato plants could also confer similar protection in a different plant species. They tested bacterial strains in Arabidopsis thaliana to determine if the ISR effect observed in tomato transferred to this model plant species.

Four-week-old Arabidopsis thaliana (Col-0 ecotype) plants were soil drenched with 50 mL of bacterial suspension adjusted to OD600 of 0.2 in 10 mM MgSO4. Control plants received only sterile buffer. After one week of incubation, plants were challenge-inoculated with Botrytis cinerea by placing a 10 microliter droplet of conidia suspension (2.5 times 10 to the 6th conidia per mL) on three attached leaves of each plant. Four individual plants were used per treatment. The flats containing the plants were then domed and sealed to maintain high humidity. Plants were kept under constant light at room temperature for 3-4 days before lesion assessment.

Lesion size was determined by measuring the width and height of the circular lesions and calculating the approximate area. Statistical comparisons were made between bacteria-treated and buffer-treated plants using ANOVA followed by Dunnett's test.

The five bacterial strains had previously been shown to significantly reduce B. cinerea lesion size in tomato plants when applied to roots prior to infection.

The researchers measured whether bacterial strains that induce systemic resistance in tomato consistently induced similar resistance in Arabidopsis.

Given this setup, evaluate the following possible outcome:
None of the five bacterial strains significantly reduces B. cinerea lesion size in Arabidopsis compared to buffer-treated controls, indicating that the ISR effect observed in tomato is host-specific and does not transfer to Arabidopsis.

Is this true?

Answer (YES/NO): NO